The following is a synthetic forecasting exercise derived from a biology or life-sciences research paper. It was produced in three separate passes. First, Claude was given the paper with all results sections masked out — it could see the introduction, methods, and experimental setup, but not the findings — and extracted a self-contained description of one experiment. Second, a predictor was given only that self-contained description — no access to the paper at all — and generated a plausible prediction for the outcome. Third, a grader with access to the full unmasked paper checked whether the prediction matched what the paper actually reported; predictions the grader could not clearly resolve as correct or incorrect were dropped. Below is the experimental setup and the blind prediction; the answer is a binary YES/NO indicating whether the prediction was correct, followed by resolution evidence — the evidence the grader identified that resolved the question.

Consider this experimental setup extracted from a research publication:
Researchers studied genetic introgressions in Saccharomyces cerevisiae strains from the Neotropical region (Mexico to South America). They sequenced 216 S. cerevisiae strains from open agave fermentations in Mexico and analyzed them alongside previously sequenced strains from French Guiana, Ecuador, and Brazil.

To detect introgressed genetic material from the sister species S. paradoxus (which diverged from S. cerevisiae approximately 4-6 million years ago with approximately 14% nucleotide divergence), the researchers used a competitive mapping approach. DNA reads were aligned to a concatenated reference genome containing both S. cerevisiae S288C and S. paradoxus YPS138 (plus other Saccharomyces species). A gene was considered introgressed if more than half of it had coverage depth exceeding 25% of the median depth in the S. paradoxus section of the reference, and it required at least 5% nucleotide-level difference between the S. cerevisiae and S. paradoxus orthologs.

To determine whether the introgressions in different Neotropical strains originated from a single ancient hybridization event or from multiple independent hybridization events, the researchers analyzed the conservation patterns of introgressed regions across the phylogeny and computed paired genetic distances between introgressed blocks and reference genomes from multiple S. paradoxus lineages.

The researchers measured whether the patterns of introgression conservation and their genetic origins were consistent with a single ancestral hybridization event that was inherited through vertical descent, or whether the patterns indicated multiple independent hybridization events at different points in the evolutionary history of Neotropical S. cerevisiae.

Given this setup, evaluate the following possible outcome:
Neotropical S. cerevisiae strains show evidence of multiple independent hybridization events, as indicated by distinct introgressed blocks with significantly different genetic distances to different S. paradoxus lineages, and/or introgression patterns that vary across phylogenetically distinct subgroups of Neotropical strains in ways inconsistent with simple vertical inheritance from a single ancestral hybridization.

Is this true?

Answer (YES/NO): YES